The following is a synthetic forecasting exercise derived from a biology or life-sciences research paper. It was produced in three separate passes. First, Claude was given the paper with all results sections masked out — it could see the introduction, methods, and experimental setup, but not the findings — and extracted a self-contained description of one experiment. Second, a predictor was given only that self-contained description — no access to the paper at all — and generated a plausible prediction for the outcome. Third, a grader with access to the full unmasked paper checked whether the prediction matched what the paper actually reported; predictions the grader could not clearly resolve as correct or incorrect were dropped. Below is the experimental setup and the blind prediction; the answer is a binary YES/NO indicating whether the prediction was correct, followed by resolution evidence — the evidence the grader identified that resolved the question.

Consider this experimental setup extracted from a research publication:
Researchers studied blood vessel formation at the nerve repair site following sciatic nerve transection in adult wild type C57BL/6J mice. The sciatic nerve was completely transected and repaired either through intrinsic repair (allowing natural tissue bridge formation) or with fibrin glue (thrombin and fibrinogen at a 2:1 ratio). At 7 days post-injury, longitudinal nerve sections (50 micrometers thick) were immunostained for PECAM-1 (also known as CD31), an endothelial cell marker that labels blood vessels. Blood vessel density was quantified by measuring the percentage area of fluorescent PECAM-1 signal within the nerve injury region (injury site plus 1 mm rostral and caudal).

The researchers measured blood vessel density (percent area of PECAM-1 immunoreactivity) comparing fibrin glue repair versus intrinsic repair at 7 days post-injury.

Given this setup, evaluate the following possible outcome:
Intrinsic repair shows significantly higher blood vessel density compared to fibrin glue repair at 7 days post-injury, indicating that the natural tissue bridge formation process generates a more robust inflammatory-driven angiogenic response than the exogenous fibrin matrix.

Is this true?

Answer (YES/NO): NO